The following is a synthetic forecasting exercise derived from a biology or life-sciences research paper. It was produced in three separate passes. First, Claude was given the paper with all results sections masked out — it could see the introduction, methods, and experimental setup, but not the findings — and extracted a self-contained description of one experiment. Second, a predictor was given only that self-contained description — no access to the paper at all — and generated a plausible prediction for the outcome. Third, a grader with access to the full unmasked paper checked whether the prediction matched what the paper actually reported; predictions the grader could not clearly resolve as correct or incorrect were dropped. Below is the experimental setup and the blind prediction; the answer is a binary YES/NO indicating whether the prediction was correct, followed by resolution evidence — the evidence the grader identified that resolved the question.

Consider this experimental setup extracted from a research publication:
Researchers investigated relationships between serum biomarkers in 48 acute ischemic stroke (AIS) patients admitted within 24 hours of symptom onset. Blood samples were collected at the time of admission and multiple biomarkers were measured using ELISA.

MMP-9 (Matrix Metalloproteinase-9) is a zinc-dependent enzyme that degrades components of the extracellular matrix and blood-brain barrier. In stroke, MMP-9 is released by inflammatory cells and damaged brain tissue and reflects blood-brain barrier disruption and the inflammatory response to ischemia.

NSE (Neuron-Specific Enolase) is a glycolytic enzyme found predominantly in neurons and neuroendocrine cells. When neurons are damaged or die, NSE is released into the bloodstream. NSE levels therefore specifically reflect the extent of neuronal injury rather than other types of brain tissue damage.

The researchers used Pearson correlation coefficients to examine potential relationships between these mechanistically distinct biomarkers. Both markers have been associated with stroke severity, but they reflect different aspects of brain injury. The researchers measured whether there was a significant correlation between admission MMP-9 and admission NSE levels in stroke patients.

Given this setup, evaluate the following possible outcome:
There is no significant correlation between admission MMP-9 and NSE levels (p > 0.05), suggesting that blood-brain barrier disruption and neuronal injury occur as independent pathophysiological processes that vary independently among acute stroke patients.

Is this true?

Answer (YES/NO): NO